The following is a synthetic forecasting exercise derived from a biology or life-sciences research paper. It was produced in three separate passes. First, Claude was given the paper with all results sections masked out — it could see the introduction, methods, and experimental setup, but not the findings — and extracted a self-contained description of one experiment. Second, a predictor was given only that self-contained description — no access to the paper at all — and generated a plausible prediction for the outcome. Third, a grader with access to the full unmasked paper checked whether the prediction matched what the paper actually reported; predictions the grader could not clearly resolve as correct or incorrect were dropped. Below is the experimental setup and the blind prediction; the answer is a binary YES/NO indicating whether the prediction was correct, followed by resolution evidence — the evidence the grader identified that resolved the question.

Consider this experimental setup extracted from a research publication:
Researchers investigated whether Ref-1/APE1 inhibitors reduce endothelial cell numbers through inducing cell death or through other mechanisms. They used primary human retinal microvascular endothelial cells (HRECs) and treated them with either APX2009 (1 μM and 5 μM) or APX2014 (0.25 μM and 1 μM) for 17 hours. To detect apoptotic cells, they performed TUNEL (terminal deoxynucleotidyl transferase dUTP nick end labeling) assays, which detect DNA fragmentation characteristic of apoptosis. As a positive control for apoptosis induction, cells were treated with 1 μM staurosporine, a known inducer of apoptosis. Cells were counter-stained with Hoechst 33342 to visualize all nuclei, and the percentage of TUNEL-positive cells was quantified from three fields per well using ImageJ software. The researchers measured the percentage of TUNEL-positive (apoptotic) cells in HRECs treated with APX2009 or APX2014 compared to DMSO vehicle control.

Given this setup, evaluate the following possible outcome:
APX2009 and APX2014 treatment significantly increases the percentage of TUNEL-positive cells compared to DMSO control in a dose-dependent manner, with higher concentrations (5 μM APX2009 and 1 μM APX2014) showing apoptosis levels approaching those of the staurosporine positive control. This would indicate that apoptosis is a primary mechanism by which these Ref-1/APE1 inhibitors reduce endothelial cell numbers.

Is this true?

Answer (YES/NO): NO